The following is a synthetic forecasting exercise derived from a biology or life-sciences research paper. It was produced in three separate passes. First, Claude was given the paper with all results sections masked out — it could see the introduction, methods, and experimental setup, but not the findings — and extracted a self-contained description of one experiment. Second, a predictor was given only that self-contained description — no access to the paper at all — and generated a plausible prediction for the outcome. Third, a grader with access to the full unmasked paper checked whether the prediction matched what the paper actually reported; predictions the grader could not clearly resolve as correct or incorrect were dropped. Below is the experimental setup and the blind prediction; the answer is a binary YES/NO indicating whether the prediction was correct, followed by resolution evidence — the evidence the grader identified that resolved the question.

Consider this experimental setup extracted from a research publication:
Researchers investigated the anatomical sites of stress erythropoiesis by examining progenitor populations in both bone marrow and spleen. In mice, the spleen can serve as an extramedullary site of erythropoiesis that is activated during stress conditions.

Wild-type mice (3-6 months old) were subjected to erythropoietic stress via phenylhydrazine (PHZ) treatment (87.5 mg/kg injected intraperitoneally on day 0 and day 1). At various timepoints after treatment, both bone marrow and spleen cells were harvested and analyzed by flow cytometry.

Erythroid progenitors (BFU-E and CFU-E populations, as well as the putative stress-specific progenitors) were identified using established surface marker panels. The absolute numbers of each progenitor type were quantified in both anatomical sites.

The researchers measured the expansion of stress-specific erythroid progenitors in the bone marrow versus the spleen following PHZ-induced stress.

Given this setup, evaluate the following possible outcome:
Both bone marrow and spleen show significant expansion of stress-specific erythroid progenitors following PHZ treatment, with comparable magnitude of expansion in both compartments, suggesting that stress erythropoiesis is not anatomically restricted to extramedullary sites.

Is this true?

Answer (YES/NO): YES